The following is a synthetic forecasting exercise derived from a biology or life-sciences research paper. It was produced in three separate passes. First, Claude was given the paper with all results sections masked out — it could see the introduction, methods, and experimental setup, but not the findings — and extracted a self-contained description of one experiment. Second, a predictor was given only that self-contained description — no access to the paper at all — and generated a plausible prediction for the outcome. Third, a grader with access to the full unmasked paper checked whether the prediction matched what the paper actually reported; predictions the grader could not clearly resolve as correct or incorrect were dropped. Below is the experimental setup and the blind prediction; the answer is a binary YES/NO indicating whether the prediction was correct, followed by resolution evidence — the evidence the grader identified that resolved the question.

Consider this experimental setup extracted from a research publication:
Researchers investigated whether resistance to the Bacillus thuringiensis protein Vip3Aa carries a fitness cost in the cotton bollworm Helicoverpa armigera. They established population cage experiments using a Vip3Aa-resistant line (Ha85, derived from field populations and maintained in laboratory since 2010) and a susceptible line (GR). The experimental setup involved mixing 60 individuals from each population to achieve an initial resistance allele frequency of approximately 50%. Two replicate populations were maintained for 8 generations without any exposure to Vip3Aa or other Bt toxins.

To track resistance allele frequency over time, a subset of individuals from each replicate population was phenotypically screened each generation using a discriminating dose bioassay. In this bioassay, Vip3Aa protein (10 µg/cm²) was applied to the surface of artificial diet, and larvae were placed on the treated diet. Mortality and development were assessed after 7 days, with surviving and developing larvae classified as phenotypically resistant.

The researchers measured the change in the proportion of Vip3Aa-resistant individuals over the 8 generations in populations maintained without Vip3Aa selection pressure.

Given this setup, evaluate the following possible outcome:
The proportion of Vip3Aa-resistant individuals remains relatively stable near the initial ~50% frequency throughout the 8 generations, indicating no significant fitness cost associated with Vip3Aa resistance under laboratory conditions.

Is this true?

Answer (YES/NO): NO